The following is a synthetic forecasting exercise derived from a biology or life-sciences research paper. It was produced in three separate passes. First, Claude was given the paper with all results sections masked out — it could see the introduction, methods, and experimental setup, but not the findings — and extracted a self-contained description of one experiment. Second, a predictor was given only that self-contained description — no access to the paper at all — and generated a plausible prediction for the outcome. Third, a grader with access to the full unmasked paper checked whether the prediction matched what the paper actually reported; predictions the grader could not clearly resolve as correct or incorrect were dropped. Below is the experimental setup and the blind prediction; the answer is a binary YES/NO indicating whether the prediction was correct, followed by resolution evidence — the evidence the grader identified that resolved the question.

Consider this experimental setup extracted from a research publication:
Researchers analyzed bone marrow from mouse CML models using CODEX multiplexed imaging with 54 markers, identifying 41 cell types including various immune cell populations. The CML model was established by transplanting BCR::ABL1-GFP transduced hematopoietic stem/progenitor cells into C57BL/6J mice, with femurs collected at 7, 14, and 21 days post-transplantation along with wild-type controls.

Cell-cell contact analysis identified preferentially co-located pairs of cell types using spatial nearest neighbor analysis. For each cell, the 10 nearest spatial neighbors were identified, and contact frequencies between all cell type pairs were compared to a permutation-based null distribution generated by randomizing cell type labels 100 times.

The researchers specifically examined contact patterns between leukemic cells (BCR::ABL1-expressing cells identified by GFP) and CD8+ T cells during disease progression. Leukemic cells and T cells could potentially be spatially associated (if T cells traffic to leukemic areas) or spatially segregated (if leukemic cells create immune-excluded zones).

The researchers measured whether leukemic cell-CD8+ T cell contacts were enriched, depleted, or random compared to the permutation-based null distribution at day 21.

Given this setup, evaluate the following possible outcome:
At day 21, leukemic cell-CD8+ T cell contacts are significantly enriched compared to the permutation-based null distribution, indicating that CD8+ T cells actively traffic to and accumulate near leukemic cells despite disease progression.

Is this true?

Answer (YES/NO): NO